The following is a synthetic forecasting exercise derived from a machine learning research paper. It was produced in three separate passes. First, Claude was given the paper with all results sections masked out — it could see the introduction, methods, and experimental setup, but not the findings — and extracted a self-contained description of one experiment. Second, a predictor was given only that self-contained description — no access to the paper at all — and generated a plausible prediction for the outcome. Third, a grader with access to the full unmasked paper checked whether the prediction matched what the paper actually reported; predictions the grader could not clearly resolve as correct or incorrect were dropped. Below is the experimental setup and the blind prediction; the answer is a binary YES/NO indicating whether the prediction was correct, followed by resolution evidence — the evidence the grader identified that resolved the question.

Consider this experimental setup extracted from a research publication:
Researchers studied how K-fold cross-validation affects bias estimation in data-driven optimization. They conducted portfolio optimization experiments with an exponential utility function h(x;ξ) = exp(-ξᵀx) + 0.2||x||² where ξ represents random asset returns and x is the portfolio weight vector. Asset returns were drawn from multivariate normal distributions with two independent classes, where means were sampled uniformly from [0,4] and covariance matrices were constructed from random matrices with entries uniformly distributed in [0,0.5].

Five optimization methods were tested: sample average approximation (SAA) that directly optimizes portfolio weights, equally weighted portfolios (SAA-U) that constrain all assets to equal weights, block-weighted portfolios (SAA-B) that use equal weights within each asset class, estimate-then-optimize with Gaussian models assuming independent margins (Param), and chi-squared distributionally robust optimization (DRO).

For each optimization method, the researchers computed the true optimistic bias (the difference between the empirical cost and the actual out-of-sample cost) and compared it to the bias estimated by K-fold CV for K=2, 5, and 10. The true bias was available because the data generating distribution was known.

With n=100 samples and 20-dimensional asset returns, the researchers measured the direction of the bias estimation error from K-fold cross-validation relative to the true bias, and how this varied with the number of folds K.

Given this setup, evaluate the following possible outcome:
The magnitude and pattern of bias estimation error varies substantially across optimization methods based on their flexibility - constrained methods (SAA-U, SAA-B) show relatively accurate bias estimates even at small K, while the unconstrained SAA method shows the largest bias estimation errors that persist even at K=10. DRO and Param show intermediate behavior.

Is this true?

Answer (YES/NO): NO